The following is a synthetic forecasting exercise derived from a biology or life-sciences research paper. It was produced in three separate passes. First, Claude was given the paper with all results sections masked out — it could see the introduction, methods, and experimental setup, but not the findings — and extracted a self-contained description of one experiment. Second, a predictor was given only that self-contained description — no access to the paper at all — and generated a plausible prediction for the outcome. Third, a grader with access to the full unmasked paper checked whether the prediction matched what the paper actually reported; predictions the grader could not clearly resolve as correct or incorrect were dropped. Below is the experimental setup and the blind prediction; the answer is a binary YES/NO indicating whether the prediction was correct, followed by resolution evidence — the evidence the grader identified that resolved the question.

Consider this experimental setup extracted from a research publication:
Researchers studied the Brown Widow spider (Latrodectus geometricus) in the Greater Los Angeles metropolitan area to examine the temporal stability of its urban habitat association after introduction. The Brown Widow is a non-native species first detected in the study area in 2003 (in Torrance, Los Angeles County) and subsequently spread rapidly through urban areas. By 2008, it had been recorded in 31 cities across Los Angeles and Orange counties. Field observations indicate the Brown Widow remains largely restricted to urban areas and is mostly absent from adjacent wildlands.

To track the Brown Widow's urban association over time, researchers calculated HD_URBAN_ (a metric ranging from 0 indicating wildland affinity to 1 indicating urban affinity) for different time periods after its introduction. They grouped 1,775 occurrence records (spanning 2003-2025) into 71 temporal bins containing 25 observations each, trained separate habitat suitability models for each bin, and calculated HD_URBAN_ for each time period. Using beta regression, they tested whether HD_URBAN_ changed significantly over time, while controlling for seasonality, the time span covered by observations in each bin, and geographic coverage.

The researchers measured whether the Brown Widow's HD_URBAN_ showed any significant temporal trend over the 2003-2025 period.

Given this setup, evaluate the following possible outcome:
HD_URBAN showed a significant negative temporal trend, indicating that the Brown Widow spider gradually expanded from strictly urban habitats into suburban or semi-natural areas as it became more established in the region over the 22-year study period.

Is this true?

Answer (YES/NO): NO